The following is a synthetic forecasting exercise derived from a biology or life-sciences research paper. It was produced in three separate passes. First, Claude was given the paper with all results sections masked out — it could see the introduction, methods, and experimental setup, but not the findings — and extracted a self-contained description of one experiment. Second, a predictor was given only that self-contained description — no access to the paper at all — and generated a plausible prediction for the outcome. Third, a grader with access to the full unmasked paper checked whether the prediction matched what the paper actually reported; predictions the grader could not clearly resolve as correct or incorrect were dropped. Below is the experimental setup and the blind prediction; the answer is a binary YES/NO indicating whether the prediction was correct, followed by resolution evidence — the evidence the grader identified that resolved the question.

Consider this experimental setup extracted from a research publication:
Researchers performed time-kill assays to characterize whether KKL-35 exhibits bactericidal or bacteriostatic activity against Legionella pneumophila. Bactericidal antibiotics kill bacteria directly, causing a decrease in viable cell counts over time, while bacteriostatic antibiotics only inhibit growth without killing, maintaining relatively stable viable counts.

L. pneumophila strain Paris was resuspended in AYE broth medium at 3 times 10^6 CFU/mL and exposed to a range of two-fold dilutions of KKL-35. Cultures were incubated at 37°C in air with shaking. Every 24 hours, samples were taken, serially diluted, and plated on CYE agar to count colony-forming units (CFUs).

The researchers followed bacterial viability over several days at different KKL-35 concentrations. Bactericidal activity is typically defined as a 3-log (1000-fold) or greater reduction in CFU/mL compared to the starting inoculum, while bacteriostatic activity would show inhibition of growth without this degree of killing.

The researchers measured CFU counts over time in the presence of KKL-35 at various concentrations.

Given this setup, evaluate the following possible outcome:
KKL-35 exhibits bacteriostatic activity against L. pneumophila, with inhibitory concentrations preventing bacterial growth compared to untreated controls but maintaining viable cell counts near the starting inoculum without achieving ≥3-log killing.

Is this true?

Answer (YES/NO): NO